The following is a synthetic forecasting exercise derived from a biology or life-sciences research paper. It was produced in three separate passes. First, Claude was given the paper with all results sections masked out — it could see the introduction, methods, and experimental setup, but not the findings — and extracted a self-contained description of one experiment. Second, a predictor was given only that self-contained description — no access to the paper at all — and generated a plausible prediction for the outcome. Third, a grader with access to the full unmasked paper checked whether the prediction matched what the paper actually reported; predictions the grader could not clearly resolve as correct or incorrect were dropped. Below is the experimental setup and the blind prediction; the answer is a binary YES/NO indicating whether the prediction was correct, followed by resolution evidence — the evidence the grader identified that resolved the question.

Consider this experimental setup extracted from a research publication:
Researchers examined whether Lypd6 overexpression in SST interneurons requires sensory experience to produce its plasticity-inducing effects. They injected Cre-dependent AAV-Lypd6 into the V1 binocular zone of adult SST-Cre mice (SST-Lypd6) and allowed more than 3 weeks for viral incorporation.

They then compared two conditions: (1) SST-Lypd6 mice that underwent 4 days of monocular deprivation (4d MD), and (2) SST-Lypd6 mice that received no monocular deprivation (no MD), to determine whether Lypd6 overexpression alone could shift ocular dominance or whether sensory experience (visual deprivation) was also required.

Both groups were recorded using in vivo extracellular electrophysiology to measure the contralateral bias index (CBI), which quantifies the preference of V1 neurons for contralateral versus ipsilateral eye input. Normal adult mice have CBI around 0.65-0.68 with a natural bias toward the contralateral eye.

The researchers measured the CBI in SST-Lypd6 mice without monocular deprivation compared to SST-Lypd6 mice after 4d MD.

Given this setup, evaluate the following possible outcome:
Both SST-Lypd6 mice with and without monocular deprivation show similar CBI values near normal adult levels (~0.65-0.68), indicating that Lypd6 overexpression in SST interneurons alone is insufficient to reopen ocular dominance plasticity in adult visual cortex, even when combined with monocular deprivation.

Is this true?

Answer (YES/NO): NO